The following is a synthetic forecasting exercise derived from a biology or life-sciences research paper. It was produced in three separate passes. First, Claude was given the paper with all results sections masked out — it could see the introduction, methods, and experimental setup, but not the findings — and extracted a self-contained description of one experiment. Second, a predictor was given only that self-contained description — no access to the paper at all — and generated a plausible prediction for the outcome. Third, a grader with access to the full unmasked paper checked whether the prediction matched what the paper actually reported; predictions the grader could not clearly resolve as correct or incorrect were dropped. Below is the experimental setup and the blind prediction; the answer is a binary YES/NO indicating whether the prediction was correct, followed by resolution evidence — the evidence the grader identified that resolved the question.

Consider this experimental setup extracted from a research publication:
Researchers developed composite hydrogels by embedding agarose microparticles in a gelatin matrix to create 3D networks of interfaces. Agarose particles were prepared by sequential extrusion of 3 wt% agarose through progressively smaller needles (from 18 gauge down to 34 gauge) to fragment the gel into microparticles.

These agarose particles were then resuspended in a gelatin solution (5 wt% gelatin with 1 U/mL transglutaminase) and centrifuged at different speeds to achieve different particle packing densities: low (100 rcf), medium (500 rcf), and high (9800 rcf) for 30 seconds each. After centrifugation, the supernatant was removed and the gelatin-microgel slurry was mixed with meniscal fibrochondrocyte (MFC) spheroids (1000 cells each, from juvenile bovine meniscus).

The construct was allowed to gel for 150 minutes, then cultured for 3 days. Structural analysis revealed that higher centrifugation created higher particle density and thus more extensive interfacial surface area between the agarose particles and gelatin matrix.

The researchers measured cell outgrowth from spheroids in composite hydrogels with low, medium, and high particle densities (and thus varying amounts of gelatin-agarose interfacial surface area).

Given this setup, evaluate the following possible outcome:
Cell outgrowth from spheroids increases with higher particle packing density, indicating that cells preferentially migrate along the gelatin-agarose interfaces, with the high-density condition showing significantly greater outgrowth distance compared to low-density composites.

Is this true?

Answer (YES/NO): YES